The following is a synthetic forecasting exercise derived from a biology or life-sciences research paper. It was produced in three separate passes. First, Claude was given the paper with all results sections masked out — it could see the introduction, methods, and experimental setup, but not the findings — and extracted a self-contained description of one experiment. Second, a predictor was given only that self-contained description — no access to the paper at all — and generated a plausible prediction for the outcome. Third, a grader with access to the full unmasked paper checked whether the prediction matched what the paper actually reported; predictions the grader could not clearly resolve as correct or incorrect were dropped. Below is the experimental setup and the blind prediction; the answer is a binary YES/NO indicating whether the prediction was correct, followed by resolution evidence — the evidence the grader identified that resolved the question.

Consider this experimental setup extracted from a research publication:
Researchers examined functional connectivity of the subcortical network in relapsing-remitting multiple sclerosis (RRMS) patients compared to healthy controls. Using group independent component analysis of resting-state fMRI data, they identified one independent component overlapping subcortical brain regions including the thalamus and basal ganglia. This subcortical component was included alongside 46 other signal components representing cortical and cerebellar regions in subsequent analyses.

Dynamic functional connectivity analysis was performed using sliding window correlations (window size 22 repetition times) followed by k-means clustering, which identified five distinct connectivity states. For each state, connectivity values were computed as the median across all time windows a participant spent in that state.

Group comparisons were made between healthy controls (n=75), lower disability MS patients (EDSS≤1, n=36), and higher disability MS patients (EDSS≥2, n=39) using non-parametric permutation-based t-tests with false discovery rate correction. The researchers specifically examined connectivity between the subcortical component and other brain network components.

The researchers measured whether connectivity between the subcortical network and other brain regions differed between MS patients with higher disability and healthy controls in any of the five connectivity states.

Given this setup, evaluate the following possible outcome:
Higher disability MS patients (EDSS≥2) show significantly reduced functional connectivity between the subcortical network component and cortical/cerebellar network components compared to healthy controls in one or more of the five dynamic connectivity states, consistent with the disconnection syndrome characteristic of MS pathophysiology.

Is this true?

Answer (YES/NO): NO